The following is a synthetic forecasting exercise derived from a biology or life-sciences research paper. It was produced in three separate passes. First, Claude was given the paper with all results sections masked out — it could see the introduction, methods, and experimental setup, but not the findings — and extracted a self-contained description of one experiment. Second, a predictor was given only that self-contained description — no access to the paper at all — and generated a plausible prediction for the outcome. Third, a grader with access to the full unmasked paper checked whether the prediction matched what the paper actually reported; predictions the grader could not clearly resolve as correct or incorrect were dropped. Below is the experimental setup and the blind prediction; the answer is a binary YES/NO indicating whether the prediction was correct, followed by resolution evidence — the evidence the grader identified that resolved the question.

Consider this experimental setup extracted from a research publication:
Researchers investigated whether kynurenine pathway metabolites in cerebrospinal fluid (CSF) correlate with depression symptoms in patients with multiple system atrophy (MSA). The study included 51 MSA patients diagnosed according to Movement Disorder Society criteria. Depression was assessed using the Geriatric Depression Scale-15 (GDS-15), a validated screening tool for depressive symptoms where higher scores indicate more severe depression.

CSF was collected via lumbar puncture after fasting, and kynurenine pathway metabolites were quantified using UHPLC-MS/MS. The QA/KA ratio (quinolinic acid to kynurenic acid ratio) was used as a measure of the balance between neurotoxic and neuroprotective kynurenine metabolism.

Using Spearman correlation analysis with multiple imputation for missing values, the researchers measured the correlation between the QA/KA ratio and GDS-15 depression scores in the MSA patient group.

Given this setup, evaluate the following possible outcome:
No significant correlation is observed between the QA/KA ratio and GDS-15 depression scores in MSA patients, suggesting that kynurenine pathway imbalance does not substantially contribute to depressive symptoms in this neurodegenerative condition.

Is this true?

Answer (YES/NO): YES